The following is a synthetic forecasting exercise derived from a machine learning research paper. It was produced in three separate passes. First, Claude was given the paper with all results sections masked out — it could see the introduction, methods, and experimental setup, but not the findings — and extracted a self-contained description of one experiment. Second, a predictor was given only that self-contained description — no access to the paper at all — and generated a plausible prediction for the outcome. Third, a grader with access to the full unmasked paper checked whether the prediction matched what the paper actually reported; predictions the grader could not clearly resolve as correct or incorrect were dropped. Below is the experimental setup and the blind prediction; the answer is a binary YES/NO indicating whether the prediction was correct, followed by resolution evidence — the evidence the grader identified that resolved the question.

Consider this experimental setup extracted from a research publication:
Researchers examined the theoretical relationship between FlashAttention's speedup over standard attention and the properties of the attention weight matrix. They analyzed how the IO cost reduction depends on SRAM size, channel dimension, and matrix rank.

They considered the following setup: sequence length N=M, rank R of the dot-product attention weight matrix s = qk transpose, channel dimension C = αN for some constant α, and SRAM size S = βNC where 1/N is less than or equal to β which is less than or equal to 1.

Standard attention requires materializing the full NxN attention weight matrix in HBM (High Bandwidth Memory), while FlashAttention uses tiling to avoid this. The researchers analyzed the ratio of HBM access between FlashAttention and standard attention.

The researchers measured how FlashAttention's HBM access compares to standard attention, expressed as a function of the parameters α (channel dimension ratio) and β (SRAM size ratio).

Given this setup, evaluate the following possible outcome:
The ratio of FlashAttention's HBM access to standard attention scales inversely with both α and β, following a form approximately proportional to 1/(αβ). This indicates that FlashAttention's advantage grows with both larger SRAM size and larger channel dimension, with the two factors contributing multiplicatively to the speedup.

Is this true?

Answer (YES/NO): NO